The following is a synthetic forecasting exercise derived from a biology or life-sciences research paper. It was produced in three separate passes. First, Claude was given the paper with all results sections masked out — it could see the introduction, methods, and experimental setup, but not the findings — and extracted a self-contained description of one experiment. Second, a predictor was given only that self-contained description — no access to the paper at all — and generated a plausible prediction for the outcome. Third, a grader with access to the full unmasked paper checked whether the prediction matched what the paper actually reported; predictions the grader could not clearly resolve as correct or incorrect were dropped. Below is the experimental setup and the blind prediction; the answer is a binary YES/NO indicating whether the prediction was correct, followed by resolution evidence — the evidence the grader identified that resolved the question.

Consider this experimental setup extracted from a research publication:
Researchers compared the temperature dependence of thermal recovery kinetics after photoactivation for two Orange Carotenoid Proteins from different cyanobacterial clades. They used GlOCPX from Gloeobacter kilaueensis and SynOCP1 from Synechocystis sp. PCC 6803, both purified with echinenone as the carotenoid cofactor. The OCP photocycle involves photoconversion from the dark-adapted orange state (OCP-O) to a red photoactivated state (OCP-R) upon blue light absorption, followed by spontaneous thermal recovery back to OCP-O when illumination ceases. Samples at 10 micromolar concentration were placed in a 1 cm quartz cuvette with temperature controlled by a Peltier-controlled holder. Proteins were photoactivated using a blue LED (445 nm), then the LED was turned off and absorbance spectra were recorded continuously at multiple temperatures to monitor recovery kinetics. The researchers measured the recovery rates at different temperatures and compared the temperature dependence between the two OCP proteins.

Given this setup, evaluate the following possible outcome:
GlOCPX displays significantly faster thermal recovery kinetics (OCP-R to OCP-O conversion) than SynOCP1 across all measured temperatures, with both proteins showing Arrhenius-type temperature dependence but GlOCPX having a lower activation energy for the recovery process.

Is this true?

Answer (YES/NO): NO